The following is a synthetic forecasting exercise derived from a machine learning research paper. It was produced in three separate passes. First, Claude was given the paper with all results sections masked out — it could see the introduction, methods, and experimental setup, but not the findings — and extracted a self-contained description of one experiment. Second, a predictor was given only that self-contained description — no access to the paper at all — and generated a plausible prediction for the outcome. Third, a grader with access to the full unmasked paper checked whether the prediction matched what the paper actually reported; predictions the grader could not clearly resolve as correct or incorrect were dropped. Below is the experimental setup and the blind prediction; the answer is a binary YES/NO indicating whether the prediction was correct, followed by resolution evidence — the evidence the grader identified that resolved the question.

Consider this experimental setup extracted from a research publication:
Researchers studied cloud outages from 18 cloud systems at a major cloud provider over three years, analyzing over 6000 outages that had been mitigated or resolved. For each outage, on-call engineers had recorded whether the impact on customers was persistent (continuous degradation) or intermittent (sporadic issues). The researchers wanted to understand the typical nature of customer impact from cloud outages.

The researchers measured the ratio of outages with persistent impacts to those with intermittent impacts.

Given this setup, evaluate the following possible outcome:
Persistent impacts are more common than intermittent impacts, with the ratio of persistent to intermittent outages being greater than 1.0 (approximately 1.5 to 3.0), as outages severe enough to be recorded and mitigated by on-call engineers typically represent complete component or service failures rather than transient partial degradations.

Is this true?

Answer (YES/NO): YES